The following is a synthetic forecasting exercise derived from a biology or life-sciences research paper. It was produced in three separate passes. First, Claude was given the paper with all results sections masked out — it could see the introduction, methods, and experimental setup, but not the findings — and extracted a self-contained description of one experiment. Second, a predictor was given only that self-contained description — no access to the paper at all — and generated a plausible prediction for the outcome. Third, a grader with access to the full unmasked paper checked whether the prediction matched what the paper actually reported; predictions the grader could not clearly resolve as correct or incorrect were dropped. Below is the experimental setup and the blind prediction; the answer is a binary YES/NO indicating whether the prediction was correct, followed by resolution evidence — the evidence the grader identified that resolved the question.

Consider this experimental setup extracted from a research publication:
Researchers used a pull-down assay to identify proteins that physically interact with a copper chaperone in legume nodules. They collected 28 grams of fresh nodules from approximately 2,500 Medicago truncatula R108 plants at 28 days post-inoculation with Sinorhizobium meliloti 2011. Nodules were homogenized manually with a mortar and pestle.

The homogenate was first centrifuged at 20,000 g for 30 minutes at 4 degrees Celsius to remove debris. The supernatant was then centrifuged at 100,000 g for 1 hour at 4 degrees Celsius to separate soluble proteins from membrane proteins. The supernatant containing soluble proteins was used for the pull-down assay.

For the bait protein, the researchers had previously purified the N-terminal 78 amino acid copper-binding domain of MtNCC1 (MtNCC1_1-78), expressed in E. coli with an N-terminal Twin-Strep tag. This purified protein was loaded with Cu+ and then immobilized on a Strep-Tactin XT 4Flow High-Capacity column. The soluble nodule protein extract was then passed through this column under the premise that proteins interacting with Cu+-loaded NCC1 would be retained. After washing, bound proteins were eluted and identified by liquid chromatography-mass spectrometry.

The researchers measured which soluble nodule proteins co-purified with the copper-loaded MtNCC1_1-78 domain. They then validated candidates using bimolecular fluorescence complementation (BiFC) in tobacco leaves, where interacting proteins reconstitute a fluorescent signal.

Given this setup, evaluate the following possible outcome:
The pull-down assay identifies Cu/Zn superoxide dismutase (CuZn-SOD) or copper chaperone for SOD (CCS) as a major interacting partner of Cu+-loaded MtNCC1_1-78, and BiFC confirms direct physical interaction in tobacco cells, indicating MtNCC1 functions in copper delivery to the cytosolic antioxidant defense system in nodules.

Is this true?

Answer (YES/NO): NO